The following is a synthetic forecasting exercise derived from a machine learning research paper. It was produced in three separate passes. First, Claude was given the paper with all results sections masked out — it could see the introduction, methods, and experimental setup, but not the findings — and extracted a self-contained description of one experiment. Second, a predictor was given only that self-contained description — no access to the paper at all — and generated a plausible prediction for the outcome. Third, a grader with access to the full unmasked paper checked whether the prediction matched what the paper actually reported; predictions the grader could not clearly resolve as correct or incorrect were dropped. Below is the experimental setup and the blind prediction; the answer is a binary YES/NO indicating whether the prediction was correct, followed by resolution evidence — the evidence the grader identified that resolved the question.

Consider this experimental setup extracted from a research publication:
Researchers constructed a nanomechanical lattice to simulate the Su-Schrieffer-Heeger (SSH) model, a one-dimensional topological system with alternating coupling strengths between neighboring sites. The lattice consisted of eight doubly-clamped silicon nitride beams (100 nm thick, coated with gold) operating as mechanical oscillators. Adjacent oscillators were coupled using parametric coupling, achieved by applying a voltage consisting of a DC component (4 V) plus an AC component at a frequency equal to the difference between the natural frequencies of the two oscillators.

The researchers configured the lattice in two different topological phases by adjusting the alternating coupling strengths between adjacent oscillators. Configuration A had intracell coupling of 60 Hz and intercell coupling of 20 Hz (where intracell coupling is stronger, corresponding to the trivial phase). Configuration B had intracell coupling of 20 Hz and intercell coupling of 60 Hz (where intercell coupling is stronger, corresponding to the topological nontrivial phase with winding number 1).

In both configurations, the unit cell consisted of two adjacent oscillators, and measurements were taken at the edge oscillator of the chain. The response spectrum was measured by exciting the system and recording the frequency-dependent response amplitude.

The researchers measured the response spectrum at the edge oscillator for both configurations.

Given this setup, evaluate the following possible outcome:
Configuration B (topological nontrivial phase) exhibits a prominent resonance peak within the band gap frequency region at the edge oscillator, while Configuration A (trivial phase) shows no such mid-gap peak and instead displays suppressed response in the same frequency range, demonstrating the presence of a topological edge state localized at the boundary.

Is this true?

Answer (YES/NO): YES